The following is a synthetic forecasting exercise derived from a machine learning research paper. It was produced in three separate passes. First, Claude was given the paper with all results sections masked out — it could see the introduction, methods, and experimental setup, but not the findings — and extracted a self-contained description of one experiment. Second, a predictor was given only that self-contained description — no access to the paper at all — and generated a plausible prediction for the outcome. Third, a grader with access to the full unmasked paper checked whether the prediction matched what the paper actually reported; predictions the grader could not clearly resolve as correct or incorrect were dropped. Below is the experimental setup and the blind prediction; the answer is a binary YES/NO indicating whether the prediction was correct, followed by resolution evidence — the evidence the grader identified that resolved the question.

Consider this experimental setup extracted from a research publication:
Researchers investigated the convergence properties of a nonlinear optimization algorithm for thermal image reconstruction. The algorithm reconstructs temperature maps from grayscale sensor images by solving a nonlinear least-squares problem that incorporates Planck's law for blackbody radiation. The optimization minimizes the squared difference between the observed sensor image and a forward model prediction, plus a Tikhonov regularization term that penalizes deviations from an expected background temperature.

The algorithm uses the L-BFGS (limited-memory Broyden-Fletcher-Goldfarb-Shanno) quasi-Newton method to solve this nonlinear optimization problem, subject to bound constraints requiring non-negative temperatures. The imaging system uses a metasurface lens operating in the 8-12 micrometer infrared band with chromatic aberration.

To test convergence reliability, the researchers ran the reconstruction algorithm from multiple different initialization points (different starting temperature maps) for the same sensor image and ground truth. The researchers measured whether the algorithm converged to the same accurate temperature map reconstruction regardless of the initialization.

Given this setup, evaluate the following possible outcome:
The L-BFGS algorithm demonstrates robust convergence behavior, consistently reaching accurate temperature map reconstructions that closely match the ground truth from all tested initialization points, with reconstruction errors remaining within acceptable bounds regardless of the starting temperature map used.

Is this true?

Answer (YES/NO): YES